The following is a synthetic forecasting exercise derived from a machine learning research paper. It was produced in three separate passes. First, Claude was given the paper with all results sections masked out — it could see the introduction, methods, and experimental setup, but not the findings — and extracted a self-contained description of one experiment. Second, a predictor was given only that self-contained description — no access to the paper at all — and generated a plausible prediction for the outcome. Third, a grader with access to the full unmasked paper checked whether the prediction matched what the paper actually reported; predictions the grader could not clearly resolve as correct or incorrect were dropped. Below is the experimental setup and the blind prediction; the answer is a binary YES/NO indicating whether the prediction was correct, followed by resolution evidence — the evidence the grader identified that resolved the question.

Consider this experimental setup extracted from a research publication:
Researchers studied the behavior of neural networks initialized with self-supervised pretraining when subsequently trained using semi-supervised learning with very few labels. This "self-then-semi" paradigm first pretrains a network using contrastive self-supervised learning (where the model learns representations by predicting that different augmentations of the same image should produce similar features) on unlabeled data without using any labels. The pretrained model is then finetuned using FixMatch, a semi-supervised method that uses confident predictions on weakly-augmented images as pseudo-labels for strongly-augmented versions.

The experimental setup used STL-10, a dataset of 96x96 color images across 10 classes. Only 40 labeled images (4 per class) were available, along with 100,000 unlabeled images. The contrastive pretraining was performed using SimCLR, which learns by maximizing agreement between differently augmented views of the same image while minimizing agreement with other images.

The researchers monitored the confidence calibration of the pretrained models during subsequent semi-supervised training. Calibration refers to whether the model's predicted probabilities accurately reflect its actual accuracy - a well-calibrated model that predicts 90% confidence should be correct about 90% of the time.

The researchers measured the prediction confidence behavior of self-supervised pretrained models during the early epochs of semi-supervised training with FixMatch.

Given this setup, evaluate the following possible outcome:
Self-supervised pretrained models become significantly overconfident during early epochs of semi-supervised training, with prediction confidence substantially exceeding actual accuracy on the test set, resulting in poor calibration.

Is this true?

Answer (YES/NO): YES